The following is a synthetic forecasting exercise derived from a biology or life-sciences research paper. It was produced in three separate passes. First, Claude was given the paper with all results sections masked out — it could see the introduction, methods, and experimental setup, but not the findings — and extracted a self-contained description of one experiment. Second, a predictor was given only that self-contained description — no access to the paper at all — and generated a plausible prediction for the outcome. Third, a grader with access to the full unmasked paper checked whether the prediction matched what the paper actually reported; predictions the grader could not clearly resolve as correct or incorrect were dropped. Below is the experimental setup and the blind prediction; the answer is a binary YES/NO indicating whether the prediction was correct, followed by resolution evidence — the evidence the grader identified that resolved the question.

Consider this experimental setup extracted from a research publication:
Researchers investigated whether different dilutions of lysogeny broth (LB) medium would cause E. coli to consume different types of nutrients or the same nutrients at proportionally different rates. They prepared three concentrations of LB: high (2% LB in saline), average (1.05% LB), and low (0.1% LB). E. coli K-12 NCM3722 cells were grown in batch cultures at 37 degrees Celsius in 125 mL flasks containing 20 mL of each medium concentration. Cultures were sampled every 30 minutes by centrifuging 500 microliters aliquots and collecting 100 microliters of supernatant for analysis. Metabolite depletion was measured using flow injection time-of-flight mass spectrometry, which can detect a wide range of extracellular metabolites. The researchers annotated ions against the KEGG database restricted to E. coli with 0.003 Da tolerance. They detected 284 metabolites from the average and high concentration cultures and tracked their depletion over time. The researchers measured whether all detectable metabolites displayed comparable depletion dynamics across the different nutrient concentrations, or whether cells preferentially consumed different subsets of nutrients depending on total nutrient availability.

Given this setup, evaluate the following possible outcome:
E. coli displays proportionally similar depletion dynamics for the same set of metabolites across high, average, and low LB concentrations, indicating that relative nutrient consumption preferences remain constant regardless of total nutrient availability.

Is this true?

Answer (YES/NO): NO